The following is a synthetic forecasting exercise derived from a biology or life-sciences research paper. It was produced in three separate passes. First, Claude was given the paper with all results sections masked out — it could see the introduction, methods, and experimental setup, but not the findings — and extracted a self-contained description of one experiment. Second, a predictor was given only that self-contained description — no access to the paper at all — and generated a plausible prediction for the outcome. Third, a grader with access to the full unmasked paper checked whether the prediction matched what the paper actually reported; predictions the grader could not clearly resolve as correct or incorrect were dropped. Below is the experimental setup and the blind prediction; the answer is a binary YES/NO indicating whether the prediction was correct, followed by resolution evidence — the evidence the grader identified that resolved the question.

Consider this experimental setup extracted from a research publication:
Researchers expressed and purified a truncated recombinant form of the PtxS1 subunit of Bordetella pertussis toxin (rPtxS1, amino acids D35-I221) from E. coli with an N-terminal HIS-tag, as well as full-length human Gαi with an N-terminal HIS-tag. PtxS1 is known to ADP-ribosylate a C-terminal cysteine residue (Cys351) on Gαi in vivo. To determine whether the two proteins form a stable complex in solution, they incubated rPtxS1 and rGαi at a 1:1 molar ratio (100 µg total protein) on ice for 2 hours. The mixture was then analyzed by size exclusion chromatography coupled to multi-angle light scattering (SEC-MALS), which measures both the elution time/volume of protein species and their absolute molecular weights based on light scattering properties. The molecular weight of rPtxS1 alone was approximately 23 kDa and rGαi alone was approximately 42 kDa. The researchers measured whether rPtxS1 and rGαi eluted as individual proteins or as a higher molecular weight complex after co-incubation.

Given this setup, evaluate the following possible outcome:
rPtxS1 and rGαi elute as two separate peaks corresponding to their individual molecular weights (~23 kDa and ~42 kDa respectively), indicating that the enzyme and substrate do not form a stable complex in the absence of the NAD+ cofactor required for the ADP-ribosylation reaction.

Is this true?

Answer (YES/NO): NO